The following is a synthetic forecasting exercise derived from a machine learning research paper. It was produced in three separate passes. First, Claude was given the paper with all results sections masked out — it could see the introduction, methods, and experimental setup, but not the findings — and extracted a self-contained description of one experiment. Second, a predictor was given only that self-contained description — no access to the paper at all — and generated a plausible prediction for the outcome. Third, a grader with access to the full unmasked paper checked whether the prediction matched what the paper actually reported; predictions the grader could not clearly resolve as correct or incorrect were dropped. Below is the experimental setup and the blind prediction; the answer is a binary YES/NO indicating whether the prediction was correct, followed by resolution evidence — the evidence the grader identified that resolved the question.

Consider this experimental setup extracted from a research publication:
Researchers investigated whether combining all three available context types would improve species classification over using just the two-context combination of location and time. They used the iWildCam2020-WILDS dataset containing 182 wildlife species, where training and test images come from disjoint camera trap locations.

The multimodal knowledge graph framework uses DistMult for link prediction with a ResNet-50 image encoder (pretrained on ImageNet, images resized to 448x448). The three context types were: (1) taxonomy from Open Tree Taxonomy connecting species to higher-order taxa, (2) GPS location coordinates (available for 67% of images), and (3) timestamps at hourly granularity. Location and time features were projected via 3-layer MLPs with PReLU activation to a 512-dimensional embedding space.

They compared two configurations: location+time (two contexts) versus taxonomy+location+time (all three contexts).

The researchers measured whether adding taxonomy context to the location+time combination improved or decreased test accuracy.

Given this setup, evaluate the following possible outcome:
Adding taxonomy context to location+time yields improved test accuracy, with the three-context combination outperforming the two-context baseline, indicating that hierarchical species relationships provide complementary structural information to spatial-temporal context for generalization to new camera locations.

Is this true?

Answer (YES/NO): NO